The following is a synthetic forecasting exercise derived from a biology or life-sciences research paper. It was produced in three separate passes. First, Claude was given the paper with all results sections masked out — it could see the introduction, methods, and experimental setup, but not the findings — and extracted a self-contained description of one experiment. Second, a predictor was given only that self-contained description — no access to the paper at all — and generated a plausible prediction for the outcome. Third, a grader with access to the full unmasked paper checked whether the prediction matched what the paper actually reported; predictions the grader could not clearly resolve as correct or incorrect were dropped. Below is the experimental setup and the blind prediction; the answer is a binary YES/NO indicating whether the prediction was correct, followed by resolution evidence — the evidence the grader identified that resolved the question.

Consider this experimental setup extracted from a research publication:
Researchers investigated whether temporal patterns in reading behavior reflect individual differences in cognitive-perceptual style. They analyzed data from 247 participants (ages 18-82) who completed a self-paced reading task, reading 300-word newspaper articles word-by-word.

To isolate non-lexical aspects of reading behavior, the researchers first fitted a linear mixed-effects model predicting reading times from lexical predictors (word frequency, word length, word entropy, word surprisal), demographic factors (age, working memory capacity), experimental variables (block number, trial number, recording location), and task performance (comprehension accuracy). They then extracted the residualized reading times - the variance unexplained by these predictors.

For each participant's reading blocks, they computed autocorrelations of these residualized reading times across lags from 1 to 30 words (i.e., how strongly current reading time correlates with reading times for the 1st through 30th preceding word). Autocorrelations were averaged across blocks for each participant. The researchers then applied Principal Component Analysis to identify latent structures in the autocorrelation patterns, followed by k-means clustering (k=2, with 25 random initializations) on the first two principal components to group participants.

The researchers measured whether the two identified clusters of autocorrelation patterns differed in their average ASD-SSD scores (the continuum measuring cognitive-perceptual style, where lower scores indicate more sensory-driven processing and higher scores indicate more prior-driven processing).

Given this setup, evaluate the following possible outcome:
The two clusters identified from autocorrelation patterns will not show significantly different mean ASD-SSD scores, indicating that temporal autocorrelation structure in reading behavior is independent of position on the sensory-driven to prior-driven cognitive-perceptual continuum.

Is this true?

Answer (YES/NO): YES